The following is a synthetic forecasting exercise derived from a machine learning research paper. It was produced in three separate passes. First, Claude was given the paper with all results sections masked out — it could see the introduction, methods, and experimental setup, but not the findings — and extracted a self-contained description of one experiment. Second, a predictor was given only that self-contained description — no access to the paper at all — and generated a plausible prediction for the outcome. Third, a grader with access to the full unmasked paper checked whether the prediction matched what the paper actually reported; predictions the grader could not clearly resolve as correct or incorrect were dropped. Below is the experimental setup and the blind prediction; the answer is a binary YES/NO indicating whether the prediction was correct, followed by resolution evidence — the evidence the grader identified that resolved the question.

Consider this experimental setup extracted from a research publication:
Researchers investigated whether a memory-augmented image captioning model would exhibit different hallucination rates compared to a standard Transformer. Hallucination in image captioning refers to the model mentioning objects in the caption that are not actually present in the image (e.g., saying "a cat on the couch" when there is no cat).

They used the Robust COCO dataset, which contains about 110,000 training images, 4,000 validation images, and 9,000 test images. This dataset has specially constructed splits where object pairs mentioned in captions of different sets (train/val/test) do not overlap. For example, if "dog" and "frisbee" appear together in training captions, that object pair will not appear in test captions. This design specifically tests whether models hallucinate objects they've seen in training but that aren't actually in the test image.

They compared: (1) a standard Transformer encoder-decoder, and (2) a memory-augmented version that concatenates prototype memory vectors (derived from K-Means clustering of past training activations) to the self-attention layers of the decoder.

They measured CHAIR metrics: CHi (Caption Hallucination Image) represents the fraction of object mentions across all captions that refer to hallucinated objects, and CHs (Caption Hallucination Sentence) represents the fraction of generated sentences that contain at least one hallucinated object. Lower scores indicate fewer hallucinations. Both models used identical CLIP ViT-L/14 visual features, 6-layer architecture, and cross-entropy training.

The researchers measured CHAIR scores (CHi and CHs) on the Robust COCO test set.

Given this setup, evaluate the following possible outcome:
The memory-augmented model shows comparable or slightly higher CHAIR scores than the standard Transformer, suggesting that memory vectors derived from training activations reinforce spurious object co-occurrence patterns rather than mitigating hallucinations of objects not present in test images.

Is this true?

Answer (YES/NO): NO